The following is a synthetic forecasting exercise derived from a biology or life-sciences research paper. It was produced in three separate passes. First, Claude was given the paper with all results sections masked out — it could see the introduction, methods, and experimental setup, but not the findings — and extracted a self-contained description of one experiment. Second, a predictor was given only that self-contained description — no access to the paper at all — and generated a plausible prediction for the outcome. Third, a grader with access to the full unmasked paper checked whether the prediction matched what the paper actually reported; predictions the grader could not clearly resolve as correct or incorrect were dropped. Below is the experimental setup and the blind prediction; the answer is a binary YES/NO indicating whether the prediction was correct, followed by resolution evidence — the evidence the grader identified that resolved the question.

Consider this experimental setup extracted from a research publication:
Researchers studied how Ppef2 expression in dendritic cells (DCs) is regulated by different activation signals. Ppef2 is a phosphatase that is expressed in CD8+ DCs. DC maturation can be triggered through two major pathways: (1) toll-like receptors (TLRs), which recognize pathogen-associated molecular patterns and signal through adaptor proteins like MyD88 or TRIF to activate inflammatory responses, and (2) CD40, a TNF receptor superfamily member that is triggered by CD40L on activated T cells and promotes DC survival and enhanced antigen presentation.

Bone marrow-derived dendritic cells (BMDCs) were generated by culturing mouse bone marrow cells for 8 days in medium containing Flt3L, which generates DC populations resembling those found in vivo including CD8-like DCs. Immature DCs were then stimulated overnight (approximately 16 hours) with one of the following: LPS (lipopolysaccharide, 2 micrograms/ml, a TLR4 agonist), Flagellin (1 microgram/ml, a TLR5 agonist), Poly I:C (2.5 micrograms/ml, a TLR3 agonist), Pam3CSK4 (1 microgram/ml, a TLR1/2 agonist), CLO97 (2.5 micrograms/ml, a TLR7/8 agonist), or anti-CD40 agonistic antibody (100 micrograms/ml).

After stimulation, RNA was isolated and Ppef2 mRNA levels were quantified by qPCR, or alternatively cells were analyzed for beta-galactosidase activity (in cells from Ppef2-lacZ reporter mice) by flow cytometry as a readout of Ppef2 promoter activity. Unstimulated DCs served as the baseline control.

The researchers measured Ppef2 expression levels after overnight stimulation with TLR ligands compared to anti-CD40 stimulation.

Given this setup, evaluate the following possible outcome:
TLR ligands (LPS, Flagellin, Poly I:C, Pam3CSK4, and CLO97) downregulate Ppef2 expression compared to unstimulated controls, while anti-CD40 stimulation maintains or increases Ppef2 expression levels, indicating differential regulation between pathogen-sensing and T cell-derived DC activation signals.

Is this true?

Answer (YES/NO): YES